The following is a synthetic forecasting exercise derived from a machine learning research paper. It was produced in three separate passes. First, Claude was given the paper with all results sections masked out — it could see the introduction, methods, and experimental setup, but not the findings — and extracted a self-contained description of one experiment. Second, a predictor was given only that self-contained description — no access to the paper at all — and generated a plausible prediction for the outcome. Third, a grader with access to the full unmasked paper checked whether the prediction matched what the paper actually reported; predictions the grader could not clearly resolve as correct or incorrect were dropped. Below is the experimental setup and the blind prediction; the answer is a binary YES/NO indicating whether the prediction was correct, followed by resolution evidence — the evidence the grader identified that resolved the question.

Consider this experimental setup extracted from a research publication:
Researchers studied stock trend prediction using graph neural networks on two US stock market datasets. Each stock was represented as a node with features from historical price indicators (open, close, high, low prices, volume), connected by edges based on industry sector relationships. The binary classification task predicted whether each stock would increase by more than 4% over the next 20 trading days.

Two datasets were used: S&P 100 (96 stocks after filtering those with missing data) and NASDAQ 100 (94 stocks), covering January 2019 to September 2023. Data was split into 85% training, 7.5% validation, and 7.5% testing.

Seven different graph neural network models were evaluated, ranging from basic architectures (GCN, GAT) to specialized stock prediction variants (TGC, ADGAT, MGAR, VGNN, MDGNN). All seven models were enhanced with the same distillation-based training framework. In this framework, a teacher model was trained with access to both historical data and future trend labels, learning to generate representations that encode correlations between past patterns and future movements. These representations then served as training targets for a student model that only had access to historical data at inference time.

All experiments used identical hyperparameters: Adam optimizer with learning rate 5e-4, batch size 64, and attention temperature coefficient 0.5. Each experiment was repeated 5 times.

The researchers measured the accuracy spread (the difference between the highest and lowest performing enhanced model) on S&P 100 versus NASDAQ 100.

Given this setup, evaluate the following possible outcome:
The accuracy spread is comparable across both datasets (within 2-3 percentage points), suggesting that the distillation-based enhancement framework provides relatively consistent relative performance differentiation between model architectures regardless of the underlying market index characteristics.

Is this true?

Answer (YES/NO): NO